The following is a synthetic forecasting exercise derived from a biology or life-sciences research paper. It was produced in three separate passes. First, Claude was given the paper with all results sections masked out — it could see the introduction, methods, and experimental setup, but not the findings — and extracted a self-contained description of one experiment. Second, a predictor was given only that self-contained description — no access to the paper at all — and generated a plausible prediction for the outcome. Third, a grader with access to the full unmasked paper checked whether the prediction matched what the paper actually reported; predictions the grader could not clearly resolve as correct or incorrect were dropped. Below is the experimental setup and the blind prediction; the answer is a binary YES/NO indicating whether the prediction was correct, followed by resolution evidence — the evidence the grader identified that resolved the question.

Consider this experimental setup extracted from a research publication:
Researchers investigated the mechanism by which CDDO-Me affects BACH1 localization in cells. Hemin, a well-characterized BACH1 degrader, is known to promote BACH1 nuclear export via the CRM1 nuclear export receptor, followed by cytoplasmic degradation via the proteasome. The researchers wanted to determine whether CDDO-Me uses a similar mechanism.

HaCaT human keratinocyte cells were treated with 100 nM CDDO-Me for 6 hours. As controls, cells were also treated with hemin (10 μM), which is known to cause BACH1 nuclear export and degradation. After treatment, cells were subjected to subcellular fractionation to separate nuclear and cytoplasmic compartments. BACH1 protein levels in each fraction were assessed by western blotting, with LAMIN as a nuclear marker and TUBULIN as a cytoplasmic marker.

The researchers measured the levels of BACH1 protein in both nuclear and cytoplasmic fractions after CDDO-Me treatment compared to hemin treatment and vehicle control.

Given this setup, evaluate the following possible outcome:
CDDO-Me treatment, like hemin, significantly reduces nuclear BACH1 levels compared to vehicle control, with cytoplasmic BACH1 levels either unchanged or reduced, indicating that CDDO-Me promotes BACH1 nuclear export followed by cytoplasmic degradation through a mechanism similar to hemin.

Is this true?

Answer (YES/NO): NO